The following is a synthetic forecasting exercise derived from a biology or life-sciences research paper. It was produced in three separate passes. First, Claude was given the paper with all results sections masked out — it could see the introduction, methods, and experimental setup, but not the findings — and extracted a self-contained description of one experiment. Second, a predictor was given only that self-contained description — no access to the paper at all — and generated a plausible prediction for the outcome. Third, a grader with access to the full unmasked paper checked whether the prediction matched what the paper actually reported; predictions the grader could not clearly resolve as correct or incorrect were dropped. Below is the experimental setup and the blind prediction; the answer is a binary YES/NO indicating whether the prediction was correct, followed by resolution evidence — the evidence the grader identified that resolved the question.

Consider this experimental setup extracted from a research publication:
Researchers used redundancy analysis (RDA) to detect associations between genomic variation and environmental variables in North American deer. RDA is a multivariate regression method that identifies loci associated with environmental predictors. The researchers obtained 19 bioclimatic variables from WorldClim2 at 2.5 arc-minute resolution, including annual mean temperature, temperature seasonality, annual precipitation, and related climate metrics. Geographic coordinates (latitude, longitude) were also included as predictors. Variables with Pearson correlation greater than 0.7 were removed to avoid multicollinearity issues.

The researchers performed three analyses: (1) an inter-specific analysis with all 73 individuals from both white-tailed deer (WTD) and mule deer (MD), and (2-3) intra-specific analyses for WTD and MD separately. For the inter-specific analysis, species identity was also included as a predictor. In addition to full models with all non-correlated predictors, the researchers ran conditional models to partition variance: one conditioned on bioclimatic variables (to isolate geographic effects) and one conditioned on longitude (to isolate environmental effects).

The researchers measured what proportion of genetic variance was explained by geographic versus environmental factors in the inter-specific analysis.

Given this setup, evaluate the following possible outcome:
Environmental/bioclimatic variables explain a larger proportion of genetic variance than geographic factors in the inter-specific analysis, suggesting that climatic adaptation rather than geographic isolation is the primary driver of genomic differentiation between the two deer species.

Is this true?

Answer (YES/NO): NO